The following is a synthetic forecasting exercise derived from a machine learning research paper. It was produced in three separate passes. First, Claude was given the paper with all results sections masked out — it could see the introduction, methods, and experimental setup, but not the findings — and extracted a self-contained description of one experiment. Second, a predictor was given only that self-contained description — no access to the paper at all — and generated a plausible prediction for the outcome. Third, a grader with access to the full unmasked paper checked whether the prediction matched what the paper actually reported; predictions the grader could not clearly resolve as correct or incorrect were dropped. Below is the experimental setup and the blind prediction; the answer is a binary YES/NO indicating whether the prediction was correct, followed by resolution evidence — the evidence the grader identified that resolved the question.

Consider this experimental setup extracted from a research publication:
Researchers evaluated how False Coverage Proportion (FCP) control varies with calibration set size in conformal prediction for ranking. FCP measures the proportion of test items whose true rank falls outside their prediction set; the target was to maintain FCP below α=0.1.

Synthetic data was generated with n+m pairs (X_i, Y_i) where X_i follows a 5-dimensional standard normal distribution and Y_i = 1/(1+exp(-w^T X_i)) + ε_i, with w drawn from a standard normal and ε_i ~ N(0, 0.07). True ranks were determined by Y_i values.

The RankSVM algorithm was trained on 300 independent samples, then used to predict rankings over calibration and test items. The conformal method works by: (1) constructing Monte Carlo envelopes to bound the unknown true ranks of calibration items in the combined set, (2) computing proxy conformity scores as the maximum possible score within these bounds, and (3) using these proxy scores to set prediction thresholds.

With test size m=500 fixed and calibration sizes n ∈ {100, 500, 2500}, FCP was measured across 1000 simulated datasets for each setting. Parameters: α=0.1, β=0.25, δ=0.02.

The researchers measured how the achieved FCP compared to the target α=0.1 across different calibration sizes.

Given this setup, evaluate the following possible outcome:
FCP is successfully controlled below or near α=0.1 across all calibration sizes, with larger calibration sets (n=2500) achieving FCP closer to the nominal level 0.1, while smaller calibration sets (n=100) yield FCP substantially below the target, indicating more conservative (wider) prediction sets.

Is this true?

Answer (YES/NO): YES